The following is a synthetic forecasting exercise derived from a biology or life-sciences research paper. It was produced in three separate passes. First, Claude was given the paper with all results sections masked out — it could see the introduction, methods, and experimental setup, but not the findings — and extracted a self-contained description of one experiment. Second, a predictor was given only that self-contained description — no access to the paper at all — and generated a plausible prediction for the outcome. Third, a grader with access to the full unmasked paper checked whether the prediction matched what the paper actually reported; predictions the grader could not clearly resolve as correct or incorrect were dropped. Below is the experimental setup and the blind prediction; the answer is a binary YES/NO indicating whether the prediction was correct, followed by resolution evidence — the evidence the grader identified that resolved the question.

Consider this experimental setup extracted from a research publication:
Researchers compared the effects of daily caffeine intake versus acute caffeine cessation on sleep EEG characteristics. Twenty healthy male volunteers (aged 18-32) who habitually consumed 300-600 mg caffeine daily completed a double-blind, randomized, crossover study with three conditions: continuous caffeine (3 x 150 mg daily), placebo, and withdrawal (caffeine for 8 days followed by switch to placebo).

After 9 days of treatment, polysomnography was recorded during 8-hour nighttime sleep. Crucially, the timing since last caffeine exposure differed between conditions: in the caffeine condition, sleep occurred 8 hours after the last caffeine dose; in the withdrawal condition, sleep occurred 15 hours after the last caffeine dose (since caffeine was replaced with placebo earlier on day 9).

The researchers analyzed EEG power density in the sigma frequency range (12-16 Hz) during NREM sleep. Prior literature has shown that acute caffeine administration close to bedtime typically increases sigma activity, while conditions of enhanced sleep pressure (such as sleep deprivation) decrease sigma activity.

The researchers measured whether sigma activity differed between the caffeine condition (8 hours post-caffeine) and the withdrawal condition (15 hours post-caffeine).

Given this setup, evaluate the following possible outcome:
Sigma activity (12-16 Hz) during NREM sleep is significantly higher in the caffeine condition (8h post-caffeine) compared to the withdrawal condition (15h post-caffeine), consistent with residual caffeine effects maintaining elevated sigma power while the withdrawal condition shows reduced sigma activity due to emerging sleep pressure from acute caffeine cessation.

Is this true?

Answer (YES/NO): NO